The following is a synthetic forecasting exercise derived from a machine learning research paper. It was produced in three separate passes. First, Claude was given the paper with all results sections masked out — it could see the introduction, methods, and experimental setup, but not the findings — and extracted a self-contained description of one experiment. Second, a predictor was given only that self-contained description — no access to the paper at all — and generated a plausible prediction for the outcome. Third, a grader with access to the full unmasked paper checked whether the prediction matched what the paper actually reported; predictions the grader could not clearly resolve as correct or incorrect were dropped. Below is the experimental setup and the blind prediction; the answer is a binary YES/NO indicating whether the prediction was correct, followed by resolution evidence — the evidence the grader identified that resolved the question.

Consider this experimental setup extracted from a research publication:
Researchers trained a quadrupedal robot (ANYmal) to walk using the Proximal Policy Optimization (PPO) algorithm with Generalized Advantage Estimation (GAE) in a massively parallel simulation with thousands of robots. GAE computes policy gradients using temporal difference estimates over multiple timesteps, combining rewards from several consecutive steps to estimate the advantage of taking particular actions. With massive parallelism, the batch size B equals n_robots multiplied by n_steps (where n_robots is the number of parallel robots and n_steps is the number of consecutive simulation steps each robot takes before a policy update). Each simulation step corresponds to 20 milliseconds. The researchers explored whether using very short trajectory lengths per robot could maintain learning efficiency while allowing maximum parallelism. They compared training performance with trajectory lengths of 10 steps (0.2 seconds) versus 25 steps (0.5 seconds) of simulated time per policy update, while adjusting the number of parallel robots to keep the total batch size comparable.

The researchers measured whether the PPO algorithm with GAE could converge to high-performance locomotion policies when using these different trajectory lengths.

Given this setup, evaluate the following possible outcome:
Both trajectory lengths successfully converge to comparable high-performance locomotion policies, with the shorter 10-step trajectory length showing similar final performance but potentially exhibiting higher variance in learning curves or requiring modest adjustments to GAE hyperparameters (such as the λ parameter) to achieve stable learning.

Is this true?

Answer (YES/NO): NO